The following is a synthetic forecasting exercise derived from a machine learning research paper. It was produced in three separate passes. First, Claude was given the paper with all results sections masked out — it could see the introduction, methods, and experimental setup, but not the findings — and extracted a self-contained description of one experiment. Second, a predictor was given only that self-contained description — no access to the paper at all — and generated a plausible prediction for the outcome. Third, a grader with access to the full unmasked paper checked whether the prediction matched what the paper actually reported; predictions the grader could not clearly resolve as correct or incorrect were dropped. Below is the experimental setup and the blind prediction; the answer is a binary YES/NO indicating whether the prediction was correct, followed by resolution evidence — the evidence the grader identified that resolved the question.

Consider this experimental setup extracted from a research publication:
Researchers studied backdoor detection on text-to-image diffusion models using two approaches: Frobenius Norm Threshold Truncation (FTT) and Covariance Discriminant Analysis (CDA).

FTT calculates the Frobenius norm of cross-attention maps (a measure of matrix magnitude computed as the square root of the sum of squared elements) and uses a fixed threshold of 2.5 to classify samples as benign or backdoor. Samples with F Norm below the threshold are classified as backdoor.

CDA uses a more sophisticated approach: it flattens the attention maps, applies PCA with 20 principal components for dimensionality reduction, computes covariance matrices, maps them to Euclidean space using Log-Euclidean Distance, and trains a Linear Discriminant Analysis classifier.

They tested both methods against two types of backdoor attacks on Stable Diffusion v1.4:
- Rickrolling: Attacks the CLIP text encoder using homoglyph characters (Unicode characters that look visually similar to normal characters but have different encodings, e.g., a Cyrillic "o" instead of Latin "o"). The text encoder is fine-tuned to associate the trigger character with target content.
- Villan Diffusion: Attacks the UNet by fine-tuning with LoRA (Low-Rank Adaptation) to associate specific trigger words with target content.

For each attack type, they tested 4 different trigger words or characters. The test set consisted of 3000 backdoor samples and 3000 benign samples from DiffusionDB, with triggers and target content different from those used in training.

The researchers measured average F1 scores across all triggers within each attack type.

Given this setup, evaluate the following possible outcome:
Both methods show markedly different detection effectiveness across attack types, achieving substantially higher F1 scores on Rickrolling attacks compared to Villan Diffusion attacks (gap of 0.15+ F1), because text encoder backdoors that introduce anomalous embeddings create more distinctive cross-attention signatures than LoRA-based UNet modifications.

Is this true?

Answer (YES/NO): NO